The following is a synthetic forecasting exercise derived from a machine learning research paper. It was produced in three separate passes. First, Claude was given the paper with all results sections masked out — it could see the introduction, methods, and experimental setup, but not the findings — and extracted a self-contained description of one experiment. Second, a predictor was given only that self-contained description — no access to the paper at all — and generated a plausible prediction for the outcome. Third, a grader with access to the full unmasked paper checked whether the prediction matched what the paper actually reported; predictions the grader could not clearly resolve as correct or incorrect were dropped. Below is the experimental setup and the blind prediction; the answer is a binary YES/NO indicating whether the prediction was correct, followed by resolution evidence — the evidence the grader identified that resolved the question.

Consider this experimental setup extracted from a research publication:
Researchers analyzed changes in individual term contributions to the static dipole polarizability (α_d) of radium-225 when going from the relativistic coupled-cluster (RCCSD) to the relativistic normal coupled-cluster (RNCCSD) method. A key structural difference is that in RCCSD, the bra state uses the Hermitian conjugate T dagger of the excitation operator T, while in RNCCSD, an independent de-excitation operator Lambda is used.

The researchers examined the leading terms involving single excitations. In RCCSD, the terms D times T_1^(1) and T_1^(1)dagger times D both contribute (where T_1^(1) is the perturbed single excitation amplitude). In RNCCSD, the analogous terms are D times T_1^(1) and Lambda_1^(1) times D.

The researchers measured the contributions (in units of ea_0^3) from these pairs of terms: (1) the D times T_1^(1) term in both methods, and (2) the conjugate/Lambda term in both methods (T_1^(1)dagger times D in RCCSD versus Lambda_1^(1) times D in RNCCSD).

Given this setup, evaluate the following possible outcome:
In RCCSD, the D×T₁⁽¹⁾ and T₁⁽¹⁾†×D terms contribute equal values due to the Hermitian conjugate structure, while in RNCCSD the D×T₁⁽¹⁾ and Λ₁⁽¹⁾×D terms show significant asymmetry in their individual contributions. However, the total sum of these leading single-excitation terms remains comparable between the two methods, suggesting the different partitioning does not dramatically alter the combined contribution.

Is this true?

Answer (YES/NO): NO